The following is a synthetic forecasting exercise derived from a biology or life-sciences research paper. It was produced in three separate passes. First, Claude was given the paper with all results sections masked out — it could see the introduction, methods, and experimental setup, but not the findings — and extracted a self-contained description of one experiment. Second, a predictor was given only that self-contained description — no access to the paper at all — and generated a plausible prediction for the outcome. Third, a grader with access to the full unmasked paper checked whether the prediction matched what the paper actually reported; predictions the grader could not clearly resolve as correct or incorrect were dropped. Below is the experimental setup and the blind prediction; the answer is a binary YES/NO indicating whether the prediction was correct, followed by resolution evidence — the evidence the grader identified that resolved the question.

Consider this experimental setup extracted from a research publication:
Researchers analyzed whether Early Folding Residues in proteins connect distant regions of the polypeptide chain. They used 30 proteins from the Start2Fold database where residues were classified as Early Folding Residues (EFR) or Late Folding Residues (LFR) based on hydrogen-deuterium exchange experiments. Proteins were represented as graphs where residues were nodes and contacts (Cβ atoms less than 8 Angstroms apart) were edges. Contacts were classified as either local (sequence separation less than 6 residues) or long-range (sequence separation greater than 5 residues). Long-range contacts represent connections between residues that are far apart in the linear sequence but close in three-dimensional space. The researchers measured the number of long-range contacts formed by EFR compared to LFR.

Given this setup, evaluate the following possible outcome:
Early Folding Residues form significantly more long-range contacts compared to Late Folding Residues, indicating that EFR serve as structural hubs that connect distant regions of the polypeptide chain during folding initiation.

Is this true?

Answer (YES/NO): YES